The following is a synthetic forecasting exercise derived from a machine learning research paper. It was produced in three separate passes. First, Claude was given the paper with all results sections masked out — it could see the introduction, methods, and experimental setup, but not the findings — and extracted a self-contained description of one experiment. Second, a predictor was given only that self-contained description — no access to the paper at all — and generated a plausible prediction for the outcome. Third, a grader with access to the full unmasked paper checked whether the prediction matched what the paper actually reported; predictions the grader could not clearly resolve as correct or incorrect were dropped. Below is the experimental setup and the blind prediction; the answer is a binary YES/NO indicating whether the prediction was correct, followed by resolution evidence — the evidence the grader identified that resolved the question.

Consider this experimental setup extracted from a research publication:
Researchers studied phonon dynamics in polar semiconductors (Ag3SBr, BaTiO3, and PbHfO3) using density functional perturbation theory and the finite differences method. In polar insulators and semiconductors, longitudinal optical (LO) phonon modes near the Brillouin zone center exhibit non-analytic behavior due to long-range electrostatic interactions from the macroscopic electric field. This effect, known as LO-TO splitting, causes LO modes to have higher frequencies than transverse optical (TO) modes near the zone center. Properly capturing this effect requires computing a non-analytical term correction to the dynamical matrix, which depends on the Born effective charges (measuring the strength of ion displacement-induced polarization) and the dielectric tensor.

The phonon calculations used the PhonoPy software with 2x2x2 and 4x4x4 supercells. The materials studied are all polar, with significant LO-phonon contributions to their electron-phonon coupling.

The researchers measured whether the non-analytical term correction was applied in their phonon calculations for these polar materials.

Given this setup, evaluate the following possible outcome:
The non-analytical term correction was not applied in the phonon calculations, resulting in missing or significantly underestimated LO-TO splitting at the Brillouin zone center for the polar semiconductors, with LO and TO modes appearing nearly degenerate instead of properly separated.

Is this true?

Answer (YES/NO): NO